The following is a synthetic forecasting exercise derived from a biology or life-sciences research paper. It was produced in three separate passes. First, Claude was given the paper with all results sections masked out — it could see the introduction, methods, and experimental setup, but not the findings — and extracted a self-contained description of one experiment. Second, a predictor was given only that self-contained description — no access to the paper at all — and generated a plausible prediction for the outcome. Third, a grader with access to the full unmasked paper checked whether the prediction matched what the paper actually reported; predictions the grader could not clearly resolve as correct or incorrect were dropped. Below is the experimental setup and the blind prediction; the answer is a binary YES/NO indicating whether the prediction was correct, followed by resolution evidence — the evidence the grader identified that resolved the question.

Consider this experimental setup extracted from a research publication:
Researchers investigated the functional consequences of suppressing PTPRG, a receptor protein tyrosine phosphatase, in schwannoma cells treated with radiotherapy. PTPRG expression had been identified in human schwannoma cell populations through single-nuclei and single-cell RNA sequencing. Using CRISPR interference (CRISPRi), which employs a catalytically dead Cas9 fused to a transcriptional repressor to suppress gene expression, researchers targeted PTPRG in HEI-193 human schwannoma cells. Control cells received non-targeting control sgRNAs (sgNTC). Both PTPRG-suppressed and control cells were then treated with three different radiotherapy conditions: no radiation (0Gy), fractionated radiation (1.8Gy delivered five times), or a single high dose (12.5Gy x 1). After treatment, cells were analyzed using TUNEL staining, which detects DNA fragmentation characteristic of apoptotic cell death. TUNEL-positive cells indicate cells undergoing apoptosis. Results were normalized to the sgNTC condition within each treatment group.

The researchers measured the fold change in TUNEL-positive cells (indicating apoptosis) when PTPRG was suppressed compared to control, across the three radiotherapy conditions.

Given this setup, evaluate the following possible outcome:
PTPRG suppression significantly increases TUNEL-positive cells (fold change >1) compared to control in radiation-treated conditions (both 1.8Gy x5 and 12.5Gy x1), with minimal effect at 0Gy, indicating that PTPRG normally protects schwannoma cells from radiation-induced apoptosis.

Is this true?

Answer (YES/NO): YES